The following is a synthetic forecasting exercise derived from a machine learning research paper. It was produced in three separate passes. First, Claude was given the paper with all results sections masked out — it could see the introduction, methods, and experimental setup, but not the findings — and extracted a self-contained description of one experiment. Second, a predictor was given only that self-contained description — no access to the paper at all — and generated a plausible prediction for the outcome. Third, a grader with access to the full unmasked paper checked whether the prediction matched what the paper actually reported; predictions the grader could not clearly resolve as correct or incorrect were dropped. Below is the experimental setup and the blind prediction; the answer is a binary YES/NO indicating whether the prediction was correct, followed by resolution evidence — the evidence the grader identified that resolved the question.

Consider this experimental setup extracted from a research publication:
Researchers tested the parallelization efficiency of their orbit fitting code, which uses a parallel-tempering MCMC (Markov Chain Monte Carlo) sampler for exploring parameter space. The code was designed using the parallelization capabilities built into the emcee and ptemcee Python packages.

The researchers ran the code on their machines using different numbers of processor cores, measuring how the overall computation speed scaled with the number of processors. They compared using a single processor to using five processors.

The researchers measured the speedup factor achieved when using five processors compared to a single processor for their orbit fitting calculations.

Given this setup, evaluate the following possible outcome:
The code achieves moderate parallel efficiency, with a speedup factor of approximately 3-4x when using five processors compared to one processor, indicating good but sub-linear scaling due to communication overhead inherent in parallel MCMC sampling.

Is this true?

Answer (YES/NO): NO